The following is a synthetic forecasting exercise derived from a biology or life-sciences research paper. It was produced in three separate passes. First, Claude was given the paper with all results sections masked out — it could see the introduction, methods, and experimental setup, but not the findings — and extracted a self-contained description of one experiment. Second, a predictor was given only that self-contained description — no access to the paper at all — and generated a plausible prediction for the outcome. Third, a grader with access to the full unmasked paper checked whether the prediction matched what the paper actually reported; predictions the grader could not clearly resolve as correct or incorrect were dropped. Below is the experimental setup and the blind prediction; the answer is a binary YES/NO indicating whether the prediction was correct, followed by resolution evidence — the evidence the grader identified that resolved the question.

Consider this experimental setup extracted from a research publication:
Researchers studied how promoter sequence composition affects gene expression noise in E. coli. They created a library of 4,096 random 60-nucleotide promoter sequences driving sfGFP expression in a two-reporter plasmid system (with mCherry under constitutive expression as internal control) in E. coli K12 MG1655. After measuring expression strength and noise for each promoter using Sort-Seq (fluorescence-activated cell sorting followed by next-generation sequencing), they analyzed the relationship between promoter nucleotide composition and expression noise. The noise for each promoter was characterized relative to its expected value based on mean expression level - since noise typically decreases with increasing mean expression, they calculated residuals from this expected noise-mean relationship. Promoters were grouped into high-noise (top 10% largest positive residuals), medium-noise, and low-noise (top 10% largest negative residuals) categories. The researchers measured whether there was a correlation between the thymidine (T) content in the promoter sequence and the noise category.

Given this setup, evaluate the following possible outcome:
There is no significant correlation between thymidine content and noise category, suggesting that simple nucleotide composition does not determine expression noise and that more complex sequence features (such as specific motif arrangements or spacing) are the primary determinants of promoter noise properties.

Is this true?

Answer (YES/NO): NO